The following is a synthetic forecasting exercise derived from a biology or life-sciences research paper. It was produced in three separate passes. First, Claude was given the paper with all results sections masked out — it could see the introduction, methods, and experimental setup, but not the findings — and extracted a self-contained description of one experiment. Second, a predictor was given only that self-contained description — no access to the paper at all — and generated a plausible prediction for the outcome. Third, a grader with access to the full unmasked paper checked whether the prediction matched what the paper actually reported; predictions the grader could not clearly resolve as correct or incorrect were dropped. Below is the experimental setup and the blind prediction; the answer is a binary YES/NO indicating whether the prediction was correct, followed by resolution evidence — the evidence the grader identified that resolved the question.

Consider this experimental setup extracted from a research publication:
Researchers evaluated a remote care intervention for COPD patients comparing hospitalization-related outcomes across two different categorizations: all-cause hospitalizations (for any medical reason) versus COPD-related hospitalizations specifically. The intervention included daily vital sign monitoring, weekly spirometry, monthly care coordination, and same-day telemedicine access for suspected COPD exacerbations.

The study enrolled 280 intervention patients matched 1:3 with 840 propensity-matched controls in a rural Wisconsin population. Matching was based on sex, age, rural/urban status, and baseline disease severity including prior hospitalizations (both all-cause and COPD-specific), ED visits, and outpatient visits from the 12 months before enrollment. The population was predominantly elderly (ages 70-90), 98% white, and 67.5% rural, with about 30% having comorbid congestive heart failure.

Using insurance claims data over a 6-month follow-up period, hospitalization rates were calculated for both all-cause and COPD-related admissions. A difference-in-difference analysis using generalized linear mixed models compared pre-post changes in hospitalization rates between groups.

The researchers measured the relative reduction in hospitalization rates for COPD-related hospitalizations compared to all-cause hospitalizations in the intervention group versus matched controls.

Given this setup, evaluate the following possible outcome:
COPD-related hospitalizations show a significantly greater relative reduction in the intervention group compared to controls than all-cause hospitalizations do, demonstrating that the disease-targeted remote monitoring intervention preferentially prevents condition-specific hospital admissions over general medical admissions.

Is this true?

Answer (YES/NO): NO